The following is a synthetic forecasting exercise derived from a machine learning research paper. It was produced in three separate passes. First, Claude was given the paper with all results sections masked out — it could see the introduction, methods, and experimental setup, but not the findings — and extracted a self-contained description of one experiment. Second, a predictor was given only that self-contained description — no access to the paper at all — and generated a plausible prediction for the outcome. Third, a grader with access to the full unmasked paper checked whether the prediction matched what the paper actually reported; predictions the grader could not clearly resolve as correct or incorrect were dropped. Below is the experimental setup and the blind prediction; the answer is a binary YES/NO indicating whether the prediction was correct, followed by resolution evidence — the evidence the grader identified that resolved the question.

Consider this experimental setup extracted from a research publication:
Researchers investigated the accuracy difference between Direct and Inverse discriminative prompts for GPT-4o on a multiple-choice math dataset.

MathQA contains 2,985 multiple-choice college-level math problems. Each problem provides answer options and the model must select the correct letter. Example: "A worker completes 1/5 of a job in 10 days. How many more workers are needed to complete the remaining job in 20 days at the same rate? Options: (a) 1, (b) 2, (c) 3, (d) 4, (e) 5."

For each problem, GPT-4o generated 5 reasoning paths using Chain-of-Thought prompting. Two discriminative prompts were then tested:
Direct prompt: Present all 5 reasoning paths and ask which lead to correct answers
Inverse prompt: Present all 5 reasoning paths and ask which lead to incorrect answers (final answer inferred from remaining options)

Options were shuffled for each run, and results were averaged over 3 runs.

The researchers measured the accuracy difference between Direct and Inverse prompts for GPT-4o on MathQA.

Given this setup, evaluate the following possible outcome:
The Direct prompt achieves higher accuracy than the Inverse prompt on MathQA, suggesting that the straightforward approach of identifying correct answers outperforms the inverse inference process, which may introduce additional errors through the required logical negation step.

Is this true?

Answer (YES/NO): NO